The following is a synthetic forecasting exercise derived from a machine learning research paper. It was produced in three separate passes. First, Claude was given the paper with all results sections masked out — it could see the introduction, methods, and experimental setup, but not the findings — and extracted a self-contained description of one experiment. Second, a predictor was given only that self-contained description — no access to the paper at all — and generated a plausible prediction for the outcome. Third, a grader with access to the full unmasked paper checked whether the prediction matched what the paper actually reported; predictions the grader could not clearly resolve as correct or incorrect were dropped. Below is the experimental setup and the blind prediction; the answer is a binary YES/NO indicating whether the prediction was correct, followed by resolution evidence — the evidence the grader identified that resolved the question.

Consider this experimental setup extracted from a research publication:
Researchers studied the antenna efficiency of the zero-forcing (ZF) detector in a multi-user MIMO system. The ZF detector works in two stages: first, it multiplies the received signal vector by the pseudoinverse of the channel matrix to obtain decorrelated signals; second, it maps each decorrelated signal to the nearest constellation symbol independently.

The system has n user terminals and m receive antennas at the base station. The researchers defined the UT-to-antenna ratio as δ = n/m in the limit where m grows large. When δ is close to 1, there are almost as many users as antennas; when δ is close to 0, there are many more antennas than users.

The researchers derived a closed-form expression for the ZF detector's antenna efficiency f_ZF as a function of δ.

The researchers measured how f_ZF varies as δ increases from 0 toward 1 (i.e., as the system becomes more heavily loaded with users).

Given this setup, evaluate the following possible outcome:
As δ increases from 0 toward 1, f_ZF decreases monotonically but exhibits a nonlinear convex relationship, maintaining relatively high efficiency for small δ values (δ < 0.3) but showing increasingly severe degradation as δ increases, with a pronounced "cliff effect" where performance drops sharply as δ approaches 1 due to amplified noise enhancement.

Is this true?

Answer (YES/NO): NO